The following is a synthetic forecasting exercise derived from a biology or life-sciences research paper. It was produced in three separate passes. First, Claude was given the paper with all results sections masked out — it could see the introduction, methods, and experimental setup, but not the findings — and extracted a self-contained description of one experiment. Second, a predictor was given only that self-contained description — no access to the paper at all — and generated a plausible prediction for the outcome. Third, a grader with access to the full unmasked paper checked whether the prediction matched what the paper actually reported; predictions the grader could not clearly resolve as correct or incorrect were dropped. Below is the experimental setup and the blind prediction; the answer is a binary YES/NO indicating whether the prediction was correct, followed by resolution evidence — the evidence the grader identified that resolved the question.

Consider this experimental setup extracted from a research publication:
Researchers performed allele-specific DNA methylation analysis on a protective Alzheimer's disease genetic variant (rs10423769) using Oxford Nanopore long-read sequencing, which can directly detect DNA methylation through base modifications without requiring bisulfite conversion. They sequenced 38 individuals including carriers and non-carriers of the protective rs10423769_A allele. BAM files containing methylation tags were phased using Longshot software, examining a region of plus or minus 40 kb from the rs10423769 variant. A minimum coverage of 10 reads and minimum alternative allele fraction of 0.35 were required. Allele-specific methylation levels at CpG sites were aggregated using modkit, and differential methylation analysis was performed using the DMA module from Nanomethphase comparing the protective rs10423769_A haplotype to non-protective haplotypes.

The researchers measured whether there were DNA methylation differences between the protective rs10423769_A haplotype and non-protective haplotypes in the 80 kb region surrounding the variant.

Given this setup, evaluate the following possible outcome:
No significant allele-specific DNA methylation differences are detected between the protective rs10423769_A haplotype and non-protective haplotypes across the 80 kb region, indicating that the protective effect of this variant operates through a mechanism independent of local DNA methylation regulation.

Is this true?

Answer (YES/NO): NO